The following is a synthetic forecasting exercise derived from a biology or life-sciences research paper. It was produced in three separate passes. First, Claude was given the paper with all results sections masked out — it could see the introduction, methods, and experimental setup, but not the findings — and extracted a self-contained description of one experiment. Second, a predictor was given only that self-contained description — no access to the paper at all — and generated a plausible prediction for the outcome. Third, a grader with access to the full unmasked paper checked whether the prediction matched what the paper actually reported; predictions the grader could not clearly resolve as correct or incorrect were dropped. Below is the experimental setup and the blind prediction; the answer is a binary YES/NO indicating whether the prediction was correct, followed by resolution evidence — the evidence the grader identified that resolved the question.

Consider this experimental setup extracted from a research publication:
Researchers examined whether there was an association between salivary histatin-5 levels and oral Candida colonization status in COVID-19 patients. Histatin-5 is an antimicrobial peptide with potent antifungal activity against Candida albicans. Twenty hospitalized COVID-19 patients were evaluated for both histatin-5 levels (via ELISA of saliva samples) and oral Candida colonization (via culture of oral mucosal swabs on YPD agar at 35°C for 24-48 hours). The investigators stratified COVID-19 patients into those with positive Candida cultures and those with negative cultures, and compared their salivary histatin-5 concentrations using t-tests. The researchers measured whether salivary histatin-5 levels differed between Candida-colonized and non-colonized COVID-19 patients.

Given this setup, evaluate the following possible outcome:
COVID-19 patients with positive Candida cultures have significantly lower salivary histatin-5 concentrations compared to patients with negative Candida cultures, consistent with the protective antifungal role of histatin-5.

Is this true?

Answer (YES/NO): NO